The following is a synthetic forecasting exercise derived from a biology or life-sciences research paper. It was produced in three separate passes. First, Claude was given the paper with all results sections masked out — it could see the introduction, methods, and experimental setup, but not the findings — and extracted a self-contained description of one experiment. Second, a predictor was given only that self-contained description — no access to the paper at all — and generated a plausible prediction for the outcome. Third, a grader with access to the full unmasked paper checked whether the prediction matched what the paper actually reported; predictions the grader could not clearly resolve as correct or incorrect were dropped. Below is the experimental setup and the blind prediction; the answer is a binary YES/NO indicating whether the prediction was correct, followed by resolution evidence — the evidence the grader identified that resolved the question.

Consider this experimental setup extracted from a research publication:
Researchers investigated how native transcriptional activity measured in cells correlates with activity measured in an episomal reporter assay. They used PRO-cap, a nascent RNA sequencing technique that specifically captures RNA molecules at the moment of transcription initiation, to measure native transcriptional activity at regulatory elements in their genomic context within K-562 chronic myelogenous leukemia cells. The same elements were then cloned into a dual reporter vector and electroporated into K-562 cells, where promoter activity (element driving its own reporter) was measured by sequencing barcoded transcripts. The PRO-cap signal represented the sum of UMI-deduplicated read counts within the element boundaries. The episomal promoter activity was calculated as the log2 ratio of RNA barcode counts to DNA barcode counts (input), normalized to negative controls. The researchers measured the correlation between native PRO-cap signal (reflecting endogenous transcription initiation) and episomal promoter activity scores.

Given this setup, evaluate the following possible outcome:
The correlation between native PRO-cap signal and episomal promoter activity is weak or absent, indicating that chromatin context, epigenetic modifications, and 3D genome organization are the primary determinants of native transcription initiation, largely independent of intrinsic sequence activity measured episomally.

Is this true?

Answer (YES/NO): NO